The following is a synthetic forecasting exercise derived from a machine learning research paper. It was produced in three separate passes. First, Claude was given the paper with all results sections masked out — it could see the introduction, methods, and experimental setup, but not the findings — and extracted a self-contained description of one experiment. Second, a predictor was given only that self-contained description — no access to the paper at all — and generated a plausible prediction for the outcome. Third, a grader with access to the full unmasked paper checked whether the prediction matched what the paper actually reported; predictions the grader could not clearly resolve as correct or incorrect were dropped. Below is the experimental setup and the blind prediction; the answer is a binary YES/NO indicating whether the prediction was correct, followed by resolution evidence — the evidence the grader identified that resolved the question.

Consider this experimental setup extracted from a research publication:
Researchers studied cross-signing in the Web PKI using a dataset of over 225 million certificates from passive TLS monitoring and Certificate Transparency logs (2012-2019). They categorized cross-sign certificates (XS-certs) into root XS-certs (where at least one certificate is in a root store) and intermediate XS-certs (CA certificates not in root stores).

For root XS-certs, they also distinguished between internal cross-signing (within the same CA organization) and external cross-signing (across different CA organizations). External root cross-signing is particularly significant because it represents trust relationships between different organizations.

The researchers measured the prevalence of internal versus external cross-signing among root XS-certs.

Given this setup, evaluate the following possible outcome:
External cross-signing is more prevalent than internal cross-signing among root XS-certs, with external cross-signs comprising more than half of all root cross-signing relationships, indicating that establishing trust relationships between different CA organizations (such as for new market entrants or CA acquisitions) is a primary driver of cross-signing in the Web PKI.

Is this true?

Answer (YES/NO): NO